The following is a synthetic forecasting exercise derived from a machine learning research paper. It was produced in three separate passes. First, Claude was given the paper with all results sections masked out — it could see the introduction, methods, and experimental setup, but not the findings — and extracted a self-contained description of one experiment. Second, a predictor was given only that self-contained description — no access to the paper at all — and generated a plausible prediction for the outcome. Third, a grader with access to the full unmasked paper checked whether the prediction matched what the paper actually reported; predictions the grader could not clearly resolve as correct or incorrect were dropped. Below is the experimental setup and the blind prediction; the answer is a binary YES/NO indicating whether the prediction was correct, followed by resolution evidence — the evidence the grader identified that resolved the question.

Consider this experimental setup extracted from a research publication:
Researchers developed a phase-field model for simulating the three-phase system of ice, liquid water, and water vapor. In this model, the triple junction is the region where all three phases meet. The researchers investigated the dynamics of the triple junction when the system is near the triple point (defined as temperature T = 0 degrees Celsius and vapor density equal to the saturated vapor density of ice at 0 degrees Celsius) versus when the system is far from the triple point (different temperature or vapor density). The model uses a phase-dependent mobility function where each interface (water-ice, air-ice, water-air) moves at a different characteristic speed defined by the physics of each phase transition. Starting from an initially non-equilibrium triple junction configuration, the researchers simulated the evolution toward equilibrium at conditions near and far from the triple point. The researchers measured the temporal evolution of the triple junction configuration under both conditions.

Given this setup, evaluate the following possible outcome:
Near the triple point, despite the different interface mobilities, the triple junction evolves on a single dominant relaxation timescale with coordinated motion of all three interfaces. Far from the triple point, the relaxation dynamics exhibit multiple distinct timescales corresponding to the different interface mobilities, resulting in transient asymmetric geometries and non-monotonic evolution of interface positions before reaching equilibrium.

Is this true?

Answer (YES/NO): NO